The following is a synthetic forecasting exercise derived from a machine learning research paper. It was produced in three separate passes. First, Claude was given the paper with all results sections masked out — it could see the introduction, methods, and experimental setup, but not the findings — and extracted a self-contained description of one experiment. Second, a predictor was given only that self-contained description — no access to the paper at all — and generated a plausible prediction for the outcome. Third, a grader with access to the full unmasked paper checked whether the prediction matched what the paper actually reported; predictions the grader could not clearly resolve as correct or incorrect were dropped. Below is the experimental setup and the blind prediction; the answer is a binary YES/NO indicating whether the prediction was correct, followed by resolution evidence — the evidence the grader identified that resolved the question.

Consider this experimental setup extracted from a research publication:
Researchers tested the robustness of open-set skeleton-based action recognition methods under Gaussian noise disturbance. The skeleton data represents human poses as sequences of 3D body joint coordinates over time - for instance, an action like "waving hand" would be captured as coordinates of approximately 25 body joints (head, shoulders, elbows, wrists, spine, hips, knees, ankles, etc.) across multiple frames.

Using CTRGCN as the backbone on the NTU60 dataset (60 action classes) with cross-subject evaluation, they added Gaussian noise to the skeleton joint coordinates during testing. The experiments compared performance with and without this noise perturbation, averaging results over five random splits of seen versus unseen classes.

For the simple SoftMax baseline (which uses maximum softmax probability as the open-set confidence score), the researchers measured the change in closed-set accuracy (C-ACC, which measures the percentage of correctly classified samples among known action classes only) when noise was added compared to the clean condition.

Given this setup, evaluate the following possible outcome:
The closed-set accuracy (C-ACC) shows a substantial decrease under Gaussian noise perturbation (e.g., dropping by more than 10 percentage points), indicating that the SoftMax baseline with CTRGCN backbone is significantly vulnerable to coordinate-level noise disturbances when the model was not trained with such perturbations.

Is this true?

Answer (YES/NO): YES